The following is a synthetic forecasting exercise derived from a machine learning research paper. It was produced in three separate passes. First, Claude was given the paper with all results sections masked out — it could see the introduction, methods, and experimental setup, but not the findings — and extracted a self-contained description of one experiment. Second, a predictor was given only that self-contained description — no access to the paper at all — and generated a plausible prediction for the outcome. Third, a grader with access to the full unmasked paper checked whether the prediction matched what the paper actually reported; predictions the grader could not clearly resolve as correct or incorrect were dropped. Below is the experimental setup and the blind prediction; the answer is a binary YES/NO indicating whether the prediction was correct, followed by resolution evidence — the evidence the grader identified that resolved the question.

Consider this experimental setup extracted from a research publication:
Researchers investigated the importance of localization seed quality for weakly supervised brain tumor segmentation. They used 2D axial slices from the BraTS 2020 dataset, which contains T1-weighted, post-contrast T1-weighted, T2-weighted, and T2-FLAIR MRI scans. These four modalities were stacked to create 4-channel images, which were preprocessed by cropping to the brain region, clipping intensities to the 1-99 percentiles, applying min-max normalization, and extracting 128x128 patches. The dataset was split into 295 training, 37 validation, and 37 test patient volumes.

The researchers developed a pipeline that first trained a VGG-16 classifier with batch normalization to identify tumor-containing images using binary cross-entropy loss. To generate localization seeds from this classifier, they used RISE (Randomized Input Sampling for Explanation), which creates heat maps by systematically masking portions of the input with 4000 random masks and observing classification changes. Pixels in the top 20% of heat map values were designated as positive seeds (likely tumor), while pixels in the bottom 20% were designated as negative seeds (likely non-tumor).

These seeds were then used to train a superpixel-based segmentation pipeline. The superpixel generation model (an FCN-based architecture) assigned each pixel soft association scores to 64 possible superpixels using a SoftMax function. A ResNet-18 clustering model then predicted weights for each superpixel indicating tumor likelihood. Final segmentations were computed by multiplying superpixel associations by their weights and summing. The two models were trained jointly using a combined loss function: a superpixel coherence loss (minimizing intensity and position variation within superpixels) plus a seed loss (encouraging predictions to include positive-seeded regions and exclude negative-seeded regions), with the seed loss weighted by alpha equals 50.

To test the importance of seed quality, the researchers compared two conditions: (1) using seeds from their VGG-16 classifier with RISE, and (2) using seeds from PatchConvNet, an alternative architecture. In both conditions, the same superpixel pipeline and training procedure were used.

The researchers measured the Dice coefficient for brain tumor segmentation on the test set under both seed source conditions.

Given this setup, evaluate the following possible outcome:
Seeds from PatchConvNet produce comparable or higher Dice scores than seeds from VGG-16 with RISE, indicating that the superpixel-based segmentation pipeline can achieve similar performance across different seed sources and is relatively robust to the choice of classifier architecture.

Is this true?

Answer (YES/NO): NO